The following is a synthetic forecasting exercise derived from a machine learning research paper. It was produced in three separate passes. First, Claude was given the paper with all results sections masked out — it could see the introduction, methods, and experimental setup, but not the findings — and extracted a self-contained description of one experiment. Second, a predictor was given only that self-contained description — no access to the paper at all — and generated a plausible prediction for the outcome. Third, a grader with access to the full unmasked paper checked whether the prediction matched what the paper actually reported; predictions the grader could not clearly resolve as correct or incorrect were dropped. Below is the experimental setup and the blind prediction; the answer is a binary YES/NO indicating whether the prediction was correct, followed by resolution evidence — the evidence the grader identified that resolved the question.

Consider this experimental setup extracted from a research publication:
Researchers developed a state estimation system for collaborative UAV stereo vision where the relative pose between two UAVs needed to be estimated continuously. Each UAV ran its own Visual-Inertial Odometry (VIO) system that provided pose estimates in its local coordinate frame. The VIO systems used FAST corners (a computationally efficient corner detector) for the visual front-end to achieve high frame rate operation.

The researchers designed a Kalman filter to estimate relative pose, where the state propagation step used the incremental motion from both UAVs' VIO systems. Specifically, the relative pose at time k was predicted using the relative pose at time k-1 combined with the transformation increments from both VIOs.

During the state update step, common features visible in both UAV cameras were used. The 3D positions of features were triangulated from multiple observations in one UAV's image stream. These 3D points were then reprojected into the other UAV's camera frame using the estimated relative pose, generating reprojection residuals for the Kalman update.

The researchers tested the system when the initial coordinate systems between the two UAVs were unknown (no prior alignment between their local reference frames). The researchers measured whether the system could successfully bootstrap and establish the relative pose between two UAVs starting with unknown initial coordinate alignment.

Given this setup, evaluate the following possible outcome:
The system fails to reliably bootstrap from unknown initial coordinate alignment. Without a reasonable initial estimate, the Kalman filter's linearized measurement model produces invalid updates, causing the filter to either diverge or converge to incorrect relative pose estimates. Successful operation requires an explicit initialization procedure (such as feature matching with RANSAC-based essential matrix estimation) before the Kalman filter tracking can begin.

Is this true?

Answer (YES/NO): YES